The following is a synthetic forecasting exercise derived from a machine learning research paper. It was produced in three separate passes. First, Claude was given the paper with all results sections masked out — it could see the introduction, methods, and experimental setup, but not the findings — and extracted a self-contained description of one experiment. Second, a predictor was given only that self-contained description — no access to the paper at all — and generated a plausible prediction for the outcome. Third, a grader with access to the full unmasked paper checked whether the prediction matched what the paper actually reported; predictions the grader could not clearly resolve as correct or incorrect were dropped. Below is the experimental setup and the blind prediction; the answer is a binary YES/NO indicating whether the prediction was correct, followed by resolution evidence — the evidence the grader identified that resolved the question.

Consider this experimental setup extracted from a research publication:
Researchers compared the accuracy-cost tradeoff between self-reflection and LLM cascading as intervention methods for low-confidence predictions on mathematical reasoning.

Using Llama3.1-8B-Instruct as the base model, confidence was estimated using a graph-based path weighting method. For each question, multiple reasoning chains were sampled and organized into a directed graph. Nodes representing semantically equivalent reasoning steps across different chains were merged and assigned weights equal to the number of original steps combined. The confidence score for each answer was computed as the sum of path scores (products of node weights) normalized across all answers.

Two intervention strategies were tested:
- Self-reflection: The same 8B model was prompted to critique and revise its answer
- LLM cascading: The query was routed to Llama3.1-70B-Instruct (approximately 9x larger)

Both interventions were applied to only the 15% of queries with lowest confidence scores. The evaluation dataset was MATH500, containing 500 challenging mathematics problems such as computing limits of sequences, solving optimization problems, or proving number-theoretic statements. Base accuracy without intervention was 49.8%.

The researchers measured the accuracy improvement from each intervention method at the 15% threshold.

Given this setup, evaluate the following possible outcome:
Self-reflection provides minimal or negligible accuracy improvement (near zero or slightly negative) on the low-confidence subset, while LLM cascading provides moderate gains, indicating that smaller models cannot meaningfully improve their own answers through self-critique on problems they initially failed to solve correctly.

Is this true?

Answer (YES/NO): NO